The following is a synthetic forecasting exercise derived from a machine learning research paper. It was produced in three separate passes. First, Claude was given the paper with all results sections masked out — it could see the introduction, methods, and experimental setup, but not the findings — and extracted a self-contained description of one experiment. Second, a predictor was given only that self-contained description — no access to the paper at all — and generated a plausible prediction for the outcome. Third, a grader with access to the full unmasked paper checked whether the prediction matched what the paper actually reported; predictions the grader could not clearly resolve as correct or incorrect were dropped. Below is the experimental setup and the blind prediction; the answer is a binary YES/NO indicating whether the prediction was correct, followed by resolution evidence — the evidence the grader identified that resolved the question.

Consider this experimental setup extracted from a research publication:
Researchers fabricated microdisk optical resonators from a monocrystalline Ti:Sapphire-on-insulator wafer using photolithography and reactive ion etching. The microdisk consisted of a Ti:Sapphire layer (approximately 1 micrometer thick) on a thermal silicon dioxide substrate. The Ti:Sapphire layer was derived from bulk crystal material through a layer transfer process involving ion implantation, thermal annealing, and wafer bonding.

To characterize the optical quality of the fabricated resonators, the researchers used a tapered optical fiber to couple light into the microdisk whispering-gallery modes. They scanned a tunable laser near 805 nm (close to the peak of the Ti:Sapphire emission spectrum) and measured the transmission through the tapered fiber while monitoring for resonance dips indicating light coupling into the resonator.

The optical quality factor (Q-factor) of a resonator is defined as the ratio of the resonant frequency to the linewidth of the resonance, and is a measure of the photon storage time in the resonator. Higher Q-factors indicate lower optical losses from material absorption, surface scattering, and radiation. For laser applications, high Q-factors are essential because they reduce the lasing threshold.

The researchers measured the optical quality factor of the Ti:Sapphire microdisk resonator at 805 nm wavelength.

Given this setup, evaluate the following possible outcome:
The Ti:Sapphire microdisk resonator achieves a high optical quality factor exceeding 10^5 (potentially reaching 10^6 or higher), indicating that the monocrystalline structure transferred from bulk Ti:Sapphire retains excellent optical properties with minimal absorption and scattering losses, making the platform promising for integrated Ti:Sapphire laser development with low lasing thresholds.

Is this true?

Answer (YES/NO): YES